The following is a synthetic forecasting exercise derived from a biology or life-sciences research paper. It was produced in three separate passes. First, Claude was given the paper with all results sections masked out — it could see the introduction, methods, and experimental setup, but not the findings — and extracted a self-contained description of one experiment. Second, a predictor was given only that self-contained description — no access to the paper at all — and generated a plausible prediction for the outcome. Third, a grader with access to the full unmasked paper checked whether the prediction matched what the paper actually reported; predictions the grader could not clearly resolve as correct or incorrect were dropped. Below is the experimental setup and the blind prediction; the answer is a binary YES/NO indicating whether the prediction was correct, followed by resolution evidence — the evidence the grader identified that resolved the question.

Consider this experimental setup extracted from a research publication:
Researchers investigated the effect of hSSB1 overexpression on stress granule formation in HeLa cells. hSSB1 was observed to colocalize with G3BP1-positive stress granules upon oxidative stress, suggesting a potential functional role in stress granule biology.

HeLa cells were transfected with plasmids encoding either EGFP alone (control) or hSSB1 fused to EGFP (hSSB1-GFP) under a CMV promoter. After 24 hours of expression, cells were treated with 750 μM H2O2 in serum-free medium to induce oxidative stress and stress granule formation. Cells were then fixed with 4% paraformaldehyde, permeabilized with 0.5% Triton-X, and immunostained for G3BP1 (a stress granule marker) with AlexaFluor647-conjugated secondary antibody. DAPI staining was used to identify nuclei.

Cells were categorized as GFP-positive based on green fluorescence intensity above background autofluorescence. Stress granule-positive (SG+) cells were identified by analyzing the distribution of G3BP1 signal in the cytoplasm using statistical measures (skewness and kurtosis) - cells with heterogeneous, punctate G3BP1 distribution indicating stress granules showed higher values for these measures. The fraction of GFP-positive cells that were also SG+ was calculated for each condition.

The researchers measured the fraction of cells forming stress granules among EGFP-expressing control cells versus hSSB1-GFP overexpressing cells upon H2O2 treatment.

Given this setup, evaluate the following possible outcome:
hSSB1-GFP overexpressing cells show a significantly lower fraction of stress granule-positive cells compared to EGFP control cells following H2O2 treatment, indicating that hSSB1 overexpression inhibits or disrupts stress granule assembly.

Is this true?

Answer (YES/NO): NO